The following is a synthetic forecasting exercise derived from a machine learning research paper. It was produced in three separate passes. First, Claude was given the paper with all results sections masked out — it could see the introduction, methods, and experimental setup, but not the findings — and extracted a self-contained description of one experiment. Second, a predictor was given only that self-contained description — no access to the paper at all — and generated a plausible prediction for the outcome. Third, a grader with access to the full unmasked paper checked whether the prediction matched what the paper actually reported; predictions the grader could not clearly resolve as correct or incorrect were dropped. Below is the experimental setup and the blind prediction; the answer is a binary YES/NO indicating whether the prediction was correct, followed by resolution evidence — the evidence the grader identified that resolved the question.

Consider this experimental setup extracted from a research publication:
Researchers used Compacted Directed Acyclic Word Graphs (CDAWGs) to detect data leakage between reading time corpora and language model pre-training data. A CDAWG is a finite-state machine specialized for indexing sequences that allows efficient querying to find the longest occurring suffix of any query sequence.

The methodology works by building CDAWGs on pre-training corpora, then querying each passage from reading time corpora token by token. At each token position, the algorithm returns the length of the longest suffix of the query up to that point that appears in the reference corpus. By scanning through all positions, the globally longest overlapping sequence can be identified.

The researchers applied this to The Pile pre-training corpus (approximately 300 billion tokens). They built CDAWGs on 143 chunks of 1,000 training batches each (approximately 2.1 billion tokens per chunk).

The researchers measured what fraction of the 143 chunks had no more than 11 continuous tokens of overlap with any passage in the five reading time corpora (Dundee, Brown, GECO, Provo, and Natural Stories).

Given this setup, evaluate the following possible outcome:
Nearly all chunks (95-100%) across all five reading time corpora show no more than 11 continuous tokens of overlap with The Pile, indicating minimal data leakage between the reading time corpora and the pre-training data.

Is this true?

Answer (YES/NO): NO